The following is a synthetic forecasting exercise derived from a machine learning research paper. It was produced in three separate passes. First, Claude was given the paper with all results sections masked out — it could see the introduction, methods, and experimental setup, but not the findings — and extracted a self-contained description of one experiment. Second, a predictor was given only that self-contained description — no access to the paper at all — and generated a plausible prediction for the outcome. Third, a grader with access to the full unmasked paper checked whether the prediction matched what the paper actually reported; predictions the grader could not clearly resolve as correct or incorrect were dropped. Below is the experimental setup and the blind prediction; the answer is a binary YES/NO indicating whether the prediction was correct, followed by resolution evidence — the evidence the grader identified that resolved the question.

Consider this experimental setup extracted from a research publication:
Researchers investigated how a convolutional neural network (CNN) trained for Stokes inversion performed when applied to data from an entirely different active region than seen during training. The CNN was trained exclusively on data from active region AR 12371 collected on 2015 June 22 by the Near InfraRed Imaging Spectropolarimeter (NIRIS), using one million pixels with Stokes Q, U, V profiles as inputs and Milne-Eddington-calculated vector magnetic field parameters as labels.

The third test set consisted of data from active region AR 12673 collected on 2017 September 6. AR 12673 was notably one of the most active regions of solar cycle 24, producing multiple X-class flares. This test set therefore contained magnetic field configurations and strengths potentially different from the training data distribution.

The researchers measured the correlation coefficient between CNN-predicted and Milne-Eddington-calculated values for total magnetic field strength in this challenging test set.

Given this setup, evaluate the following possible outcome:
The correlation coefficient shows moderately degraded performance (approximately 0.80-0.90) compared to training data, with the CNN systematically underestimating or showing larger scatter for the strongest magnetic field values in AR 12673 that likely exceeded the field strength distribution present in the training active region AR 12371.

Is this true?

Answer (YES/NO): NO